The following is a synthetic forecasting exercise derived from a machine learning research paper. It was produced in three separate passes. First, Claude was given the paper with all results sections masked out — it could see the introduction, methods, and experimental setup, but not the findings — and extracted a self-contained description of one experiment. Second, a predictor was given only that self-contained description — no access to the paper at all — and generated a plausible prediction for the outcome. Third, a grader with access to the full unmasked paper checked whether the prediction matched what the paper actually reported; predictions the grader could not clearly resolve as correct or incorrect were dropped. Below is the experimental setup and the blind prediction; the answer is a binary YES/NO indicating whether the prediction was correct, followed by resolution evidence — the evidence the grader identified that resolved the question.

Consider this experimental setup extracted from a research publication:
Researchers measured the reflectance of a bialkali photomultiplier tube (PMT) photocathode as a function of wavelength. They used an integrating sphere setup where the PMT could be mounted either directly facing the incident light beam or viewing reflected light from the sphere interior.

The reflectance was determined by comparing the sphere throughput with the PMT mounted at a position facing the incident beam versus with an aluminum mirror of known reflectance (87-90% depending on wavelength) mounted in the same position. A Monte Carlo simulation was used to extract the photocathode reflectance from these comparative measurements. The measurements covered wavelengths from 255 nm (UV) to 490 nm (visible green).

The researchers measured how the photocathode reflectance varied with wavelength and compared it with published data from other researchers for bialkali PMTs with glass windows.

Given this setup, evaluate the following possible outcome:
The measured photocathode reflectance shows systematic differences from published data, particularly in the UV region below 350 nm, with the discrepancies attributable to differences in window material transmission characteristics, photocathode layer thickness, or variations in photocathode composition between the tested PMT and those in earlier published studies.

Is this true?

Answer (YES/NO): NO